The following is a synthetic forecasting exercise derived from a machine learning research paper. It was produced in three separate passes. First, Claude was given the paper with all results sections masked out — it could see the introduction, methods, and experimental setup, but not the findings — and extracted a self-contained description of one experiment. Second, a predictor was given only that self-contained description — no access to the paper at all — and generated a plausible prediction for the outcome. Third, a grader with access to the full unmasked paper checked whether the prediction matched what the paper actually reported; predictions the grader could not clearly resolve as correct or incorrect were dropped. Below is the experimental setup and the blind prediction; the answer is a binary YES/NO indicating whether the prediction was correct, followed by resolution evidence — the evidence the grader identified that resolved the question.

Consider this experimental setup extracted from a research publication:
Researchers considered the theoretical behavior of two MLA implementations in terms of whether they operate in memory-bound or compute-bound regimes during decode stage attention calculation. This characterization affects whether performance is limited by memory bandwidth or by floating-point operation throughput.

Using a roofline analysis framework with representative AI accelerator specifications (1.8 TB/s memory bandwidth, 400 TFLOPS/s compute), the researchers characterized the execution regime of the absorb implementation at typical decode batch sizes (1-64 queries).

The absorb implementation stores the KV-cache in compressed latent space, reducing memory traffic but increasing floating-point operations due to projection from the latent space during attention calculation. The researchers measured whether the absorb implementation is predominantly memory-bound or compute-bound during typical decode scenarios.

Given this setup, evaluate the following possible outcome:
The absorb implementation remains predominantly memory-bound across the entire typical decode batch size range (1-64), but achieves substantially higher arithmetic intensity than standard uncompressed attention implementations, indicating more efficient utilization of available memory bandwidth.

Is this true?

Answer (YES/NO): NO